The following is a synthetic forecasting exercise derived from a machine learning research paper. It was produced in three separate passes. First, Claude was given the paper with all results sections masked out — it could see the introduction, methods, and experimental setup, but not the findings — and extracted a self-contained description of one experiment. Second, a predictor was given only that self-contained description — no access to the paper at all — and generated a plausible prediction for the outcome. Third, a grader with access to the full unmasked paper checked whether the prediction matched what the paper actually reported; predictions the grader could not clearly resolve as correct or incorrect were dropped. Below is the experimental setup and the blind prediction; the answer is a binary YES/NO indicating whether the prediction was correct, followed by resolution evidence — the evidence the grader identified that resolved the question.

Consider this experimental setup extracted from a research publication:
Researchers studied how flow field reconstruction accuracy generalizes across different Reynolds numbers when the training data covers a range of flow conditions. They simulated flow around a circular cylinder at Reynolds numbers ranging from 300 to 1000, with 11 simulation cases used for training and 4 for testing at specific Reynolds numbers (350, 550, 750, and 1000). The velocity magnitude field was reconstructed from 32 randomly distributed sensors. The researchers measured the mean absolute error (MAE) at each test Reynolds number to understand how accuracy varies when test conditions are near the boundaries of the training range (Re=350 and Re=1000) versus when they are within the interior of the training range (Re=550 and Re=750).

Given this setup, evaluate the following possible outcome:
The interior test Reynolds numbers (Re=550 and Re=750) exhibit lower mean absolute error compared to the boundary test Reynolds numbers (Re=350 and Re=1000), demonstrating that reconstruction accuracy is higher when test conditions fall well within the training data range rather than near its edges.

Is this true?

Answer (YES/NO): YES